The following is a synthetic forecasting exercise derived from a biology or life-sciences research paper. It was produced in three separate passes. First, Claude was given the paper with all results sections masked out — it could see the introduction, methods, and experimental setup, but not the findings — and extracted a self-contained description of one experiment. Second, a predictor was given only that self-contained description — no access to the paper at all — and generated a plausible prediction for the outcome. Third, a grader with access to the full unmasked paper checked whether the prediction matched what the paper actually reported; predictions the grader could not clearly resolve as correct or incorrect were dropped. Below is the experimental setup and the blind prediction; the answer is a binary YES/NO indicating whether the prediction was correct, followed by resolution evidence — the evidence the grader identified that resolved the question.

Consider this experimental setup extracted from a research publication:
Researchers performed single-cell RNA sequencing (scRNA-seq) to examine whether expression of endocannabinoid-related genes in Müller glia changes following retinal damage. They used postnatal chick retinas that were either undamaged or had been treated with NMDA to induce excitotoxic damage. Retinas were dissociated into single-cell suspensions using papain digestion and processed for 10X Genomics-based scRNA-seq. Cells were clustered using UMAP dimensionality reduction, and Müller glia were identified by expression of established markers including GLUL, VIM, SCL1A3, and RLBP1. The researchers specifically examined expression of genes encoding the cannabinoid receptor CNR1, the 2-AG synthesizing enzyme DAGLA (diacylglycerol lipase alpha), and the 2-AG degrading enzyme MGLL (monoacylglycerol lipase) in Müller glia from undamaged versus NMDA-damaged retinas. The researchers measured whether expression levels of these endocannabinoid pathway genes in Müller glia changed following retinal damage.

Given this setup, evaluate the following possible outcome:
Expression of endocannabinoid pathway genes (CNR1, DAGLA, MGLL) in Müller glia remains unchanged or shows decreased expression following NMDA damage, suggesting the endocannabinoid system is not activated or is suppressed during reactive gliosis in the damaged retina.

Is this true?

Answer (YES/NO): NO